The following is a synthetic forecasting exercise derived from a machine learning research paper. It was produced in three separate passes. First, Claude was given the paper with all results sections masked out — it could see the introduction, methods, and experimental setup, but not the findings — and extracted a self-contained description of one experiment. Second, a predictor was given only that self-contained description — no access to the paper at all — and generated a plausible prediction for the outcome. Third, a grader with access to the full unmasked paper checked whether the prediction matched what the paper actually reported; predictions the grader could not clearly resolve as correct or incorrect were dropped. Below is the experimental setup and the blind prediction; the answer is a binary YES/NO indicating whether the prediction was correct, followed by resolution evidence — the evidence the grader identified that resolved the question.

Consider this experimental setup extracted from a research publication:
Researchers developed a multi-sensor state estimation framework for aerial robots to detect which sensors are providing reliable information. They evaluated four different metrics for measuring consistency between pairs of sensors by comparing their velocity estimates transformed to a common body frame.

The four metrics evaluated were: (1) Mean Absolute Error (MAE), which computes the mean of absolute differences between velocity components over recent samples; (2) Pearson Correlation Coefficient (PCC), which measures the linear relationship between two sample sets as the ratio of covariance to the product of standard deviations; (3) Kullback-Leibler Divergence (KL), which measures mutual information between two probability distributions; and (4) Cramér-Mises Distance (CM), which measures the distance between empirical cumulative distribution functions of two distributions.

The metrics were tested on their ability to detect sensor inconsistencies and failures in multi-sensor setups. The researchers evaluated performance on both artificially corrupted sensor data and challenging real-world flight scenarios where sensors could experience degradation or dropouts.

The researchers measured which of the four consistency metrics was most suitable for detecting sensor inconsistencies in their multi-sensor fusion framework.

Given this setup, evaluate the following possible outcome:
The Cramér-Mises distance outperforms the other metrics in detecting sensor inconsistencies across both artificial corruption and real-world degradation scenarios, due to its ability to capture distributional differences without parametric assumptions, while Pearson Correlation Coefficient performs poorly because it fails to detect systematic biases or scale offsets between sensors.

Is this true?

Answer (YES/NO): NO